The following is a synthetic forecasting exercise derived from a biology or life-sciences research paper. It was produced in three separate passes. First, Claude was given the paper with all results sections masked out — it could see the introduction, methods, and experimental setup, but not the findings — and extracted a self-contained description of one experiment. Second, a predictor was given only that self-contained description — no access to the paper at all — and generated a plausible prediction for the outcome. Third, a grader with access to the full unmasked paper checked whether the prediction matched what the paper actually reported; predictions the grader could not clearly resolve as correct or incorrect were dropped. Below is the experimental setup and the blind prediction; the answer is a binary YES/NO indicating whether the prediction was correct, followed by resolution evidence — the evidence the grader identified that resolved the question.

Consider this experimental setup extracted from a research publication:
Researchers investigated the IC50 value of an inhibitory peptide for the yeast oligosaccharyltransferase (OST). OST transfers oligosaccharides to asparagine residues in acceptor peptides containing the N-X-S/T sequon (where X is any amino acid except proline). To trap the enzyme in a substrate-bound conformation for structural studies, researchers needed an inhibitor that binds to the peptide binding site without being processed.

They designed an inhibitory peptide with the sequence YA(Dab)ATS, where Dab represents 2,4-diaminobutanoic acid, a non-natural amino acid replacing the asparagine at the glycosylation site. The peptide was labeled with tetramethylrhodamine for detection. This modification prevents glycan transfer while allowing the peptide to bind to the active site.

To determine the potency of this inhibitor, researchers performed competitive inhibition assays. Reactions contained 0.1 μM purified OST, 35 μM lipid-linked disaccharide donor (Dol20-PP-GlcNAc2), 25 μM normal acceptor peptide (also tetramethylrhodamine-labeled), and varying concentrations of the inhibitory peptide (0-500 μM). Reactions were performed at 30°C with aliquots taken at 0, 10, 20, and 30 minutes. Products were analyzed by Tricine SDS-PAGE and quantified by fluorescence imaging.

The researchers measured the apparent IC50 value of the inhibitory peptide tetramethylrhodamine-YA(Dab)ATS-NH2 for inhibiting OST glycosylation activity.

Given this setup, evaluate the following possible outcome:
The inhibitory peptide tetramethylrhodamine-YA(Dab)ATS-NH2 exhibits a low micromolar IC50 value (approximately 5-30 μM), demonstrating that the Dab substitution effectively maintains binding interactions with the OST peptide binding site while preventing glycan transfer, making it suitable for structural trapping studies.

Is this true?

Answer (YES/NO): NO